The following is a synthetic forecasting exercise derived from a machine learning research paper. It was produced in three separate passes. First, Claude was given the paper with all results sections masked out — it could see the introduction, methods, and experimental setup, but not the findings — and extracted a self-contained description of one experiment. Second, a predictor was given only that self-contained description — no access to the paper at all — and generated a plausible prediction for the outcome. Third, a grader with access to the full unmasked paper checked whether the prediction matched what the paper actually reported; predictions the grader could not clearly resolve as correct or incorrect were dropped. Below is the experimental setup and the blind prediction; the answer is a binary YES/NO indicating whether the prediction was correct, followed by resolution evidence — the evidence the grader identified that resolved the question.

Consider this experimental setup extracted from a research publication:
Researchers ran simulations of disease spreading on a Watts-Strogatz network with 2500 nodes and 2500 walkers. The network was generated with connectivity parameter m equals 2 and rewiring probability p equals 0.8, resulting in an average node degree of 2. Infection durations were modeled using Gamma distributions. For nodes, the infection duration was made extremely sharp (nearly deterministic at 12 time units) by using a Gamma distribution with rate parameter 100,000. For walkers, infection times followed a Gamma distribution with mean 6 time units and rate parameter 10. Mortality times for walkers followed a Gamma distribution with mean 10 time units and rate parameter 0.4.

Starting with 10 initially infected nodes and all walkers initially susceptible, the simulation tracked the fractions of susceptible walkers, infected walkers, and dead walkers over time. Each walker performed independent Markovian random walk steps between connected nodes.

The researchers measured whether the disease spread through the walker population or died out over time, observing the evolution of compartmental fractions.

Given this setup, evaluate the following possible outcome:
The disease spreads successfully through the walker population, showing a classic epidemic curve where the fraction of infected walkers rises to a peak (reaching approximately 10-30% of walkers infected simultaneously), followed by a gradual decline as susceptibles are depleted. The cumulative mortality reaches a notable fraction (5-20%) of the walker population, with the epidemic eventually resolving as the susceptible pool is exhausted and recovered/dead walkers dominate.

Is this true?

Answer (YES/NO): NO